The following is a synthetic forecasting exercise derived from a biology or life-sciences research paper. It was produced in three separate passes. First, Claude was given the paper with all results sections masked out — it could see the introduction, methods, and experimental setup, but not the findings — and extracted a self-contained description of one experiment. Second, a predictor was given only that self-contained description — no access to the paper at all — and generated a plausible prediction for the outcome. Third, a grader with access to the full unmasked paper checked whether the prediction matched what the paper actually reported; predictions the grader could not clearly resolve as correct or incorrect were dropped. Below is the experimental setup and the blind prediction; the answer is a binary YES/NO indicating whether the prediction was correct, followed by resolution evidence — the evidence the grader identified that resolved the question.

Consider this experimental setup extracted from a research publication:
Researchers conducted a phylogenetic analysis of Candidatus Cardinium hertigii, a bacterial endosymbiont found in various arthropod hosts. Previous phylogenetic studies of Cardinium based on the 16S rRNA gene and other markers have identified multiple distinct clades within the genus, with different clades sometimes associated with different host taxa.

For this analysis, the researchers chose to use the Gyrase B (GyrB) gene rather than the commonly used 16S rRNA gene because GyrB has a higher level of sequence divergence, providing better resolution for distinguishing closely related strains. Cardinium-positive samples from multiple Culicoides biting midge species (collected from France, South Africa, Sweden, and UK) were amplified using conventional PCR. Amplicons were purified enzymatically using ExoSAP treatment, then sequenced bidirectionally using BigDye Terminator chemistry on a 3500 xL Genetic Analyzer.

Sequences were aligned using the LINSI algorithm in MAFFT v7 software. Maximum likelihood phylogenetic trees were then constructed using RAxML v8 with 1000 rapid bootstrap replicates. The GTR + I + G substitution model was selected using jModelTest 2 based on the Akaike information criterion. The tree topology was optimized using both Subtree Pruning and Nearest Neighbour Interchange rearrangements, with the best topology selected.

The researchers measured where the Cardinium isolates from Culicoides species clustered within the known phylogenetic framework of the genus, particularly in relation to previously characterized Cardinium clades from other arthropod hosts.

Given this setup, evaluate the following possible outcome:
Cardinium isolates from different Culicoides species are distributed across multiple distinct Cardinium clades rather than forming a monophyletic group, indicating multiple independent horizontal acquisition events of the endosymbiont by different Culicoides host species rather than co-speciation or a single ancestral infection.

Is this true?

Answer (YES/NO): NO